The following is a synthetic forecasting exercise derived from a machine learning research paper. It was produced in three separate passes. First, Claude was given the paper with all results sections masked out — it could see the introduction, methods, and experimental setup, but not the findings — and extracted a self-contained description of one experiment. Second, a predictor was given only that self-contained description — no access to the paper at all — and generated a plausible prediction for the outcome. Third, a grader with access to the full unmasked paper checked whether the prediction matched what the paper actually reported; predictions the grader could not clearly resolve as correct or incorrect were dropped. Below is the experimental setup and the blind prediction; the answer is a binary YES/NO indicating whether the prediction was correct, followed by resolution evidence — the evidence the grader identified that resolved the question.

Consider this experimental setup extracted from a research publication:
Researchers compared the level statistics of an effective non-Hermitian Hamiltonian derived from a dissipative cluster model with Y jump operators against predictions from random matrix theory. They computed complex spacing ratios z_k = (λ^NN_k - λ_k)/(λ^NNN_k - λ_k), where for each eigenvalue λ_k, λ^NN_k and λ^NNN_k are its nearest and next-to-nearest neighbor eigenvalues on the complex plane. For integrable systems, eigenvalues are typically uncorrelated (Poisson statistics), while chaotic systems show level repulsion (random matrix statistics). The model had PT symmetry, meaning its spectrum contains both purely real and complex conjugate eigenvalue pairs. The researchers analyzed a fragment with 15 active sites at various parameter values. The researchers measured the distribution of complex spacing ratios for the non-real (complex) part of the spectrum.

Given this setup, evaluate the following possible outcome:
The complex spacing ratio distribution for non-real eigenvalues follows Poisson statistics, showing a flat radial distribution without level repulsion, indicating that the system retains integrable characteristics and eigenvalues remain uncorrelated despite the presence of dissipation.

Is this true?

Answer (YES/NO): NO